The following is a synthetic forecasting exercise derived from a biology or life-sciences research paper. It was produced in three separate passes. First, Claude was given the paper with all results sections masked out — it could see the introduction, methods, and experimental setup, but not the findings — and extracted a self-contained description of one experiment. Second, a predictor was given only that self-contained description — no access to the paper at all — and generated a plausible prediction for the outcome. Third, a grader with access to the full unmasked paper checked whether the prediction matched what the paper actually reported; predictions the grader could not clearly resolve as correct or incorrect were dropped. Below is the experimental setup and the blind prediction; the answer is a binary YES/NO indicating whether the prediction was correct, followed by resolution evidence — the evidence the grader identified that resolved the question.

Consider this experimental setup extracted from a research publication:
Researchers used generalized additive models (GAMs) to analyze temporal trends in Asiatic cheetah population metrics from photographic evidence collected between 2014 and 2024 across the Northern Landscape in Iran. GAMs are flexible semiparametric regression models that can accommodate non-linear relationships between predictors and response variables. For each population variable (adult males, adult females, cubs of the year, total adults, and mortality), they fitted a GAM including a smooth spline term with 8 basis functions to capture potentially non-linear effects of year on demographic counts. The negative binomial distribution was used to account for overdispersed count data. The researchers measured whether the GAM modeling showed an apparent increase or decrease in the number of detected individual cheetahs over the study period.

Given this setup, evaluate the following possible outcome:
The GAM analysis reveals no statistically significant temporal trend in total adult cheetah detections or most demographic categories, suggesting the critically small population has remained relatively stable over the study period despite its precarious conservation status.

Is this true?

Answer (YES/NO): NO